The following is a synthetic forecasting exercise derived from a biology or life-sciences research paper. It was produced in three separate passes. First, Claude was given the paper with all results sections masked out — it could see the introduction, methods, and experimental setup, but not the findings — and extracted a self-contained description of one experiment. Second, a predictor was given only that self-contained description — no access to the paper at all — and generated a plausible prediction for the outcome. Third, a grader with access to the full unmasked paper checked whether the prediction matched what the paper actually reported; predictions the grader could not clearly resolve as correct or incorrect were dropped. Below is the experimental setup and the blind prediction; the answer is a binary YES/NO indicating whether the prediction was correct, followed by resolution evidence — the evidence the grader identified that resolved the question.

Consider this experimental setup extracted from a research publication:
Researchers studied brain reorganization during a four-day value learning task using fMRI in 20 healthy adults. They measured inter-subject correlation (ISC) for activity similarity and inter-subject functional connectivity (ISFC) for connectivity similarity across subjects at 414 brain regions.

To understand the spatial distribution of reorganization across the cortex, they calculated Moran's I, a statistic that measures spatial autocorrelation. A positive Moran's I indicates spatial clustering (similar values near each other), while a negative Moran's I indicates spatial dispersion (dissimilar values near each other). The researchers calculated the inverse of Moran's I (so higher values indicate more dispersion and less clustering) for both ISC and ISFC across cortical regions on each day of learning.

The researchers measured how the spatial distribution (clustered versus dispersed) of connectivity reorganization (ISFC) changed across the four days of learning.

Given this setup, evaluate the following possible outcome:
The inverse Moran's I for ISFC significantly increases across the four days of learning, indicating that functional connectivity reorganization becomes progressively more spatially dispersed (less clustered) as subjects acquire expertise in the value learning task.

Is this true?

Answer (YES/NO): YES